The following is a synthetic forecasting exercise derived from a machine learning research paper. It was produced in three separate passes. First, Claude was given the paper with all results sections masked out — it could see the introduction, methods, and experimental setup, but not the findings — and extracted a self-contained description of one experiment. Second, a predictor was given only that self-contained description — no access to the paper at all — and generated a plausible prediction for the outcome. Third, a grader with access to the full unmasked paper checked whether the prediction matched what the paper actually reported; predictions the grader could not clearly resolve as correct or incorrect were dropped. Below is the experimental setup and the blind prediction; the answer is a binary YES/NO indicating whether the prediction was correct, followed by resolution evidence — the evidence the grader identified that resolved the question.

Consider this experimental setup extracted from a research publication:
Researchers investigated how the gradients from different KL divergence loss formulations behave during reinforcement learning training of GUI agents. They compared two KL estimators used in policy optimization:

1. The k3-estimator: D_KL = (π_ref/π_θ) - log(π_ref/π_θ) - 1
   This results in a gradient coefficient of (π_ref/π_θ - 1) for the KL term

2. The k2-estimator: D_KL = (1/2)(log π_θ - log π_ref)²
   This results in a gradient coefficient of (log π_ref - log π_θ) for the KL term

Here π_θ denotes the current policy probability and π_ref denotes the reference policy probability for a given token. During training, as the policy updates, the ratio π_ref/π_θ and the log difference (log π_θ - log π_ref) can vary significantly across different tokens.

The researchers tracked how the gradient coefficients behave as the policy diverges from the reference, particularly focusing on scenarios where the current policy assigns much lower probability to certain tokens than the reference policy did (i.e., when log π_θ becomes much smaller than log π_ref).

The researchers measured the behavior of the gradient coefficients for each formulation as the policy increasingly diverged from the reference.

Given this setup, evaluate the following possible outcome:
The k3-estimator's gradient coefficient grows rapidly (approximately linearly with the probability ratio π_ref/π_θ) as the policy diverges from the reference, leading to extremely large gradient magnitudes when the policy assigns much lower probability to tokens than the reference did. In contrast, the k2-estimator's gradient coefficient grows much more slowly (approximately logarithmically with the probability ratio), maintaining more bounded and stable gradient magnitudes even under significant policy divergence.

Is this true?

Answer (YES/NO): YES